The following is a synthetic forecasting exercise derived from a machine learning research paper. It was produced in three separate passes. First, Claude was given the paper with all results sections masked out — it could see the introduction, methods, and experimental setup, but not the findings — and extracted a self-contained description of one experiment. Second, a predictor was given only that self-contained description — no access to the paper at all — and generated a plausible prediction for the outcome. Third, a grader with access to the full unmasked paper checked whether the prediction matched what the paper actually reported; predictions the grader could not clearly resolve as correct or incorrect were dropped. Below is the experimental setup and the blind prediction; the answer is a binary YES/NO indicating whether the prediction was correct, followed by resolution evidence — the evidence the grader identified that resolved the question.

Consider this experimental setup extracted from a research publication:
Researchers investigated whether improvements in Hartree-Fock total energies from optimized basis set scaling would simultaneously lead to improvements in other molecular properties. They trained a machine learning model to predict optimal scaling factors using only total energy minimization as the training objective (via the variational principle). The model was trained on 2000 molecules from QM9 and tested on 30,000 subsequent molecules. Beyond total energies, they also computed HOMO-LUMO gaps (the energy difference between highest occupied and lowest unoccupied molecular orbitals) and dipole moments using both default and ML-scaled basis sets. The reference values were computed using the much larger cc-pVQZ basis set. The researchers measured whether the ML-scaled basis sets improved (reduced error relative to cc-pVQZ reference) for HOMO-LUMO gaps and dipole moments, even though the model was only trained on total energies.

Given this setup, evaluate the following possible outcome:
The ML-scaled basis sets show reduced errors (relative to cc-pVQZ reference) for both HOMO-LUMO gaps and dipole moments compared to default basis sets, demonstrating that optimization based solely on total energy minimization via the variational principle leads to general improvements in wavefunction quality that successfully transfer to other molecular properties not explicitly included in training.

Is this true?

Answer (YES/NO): NO